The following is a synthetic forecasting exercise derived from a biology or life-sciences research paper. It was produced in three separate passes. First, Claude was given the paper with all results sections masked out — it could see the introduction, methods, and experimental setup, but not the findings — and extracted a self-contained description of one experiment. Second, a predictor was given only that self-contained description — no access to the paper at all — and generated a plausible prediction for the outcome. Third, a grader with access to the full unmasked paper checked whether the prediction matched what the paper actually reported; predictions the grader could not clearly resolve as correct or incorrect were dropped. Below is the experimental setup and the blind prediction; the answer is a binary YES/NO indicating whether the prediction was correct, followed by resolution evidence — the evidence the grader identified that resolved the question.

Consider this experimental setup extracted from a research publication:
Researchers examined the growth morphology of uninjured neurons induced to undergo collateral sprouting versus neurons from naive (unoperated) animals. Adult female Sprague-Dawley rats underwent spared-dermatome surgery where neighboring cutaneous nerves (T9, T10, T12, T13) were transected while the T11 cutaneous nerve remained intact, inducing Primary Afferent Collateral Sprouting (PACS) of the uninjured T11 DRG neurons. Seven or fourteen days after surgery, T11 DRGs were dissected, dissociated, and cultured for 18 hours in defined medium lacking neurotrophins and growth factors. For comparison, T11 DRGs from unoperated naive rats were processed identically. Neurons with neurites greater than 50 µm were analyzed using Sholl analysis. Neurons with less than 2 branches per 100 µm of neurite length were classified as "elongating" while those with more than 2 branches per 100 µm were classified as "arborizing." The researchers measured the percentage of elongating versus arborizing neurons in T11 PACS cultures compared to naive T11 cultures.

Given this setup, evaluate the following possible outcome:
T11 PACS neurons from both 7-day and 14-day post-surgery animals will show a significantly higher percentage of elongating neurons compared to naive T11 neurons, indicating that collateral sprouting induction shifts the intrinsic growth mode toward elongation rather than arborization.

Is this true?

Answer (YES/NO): NO